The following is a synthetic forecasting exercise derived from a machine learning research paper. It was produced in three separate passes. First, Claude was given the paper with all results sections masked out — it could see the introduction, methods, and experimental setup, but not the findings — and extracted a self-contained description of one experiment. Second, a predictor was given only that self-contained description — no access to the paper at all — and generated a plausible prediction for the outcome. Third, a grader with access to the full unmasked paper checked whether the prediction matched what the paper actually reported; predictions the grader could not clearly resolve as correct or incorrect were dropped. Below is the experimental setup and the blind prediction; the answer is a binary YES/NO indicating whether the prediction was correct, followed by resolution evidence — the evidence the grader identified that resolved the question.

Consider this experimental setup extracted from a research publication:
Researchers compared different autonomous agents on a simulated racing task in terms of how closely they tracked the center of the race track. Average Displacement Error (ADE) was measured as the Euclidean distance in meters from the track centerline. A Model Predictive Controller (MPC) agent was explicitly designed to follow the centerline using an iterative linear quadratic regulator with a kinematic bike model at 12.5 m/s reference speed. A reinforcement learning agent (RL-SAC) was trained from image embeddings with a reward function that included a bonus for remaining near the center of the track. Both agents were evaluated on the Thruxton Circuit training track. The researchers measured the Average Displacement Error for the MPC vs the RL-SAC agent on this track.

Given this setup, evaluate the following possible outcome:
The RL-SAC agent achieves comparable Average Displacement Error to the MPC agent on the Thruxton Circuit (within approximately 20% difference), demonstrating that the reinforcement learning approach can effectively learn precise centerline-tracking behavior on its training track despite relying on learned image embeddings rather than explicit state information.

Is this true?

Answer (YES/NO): NO